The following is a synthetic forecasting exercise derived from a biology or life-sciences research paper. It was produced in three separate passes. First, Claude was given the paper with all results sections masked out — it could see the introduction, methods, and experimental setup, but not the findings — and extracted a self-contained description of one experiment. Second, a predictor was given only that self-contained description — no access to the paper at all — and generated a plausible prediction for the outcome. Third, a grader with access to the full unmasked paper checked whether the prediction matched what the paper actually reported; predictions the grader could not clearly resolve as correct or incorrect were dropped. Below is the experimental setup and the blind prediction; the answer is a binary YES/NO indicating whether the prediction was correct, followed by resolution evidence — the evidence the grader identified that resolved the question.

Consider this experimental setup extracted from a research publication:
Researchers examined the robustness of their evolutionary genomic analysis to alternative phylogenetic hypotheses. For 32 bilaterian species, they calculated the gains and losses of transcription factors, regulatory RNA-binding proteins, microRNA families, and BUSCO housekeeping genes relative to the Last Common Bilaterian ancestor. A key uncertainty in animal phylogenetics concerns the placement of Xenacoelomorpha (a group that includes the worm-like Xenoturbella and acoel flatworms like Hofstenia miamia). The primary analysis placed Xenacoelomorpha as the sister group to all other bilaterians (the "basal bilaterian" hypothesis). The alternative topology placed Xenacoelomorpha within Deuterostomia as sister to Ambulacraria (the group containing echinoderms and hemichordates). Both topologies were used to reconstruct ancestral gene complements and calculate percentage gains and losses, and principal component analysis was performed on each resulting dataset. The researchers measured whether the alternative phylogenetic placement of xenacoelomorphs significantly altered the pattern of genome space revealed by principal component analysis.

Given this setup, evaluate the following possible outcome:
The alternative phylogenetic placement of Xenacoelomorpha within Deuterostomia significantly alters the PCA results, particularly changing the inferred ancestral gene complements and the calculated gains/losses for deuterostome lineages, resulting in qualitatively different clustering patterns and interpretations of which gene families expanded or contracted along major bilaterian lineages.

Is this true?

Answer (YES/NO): NO